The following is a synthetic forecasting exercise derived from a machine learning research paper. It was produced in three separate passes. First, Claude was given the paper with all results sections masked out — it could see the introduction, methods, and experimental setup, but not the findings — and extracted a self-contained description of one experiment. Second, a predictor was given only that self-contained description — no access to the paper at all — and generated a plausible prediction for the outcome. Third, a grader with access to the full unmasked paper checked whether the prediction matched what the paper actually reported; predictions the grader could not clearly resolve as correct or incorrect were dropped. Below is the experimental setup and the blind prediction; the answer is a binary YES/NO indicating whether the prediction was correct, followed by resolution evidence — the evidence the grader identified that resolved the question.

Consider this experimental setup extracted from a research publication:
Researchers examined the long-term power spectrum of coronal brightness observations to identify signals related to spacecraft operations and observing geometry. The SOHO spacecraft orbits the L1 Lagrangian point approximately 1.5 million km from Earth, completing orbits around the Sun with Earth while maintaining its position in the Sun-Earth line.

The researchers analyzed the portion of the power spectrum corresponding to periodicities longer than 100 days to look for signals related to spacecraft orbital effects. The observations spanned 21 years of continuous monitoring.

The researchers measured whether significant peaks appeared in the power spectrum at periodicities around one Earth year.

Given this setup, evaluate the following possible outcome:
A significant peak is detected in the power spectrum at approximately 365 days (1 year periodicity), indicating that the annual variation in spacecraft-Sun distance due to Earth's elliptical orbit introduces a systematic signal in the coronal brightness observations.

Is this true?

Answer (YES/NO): YES